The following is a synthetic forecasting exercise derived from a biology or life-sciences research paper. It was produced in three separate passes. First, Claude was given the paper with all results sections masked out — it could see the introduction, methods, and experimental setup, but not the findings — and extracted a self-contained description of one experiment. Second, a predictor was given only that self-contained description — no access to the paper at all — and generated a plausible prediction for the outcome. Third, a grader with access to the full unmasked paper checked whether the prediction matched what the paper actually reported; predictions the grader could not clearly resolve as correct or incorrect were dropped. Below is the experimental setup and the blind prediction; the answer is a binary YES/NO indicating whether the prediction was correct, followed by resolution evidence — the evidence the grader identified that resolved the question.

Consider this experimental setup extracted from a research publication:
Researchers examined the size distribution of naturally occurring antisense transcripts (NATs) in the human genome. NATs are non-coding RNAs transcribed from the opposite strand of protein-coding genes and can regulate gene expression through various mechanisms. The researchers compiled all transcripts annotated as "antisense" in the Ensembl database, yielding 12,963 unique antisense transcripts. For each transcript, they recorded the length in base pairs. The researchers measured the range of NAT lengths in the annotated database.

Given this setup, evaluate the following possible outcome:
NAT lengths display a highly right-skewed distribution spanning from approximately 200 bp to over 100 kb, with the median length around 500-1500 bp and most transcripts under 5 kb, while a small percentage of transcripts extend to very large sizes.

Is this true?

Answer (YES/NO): NO